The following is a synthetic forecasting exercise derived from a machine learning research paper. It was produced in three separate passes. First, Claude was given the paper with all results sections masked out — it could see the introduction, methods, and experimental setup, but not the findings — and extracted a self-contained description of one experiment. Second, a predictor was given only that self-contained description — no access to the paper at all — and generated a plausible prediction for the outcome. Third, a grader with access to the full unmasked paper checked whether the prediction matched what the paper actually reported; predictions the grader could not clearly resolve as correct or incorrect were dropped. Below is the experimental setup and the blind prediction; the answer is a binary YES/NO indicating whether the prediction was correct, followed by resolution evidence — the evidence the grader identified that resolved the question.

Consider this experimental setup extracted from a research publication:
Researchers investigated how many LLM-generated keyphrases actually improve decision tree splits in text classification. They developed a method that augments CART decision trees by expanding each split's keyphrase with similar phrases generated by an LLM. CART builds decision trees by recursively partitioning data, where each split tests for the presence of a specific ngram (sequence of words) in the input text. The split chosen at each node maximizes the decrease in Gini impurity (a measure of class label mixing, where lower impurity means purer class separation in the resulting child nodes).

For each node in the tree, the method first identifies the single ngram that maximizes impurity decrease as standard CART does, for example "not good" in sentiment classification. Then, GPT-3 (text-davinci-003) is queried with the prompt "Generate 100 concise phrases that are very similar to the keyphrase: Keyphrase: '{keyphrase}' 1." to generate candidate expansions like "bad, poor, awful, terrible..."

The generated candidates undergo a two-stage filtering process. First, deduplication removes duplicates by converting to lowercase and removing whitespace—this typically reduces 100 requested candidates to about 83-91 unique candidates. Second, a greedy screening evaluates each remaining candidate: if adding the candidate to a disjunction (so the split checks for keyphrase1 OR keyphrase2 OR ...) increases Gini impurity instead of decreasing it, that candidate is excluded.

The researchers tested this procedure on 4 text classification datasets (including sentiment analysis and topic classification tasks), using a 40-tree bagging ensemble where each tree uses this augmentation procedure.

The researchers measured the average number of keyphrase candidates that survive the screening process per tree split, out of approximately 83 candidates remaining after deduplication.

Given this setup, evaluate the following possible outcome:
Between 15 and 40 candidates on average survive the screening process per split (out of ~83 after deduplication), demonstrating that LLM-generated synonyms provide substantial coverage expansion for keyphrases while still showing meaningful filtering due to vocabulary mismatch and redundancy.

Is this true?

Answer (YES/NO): NO